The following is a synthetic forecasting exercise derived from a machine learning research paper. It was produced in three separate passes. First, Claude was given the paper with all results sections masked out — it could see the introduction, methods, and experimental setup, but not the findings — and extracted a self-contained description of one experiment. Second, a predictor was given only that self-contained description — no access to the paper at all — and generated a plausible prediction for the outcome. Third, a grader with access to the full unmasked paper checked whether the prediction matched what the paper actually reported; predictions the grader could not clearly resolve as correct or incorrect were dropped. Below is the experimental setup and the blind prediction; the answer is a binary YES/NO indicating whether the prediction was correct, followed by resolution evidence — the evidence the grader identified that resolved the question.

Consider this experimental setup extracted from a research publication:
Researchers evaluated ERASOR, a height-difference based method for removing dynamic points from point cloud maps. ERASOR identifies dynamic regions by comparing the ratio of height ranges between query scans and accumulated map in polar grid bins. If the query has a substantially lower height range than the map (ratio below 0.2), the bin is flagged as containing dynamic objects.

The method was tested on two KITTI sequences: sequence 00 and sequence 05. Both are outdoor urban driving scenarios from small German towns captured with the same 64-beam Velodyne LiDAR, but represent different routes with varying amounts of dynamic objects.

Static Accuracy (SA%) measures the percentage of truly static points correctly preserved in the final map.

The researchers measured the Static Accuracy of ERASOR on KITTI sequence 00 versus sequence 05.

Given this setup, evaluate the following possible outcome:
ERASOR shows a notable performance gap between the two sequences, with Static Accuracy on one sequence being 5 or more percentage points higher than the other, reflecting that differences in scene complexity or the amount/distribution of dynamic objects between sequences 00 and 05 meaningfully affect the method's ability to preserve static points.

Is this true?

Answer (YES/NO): NO